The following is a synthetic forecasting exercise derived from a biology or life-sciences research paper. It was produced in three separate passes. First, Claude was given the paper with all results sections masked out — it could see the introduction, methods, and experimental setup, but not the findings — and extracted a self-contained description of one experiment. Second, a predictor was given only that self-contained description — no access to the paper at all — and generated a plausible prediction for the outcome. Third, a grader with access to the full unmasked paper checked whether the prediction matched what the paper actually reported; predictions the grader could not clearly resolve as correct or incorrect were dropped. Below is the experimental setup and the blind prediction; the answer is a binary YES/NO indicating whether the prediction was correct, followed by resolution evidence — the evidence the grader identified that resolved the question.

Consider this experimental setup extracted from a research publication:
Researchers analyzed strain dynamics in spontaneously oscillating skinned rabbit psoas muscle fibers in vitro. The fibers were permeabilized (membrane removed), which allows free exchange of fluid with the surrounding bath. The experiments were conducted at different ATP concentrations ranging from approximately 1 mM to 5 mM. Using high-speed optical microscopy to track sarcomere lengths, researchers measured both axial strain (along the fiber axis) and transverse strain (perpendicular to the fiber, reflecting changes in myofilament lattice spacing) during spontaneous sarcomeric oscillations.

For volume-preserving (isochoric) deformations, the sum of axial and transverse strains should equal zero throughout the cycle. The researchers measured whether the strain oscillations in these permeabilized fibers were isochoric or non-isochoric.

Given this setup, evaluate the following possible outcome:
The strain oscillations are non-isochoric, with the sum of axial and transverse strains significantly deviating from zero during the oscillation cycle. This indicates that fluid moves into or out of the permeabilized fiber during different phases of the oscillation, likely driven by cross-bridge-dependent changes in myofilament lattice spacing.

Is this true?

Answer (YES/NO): YES